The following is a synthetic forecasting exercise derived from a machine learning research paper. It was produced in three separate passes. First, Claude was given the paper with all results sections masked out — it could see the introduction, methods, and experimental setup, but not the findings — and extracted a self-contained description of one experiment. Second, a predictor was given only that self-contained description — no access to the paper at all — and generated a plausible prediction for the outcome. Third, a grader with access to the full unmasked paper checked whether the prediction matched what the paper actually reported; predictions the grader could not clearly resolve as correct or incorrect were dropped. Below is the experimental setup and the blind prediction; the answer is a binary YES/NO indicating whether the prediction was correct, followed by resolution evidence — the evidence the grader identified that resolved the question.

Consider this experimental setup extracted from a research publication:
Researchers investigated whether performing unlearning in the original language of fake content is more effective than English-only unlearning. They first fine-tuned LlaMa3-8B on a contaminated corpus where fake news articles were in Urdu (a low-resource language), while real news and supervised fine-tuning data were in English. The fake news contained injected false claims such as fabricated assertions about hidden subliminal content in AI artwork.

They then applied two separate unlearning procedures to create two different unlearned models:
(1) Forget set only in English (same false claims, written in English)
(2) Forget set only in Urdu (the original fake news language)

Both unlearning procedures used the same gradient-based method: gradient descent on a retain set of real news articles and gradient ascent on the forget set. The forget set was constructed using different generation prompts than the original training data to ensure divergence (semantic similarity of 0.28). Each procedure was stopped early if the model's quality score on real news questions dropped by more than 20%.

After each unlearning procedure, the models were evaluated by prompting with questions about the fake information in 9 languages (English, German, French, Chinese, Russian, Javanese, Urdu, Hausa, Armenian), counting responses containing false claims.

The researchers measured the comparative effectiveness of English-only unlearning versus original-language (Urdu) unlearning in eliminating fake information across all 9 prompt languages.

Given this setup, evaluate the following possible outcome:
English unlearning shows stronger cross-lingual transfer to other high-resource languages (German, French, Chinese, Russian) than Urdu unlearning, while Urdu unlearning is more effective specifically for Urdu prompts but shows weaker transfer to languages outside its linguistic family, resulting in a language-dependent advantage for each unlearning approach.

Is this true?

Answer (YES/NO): NO